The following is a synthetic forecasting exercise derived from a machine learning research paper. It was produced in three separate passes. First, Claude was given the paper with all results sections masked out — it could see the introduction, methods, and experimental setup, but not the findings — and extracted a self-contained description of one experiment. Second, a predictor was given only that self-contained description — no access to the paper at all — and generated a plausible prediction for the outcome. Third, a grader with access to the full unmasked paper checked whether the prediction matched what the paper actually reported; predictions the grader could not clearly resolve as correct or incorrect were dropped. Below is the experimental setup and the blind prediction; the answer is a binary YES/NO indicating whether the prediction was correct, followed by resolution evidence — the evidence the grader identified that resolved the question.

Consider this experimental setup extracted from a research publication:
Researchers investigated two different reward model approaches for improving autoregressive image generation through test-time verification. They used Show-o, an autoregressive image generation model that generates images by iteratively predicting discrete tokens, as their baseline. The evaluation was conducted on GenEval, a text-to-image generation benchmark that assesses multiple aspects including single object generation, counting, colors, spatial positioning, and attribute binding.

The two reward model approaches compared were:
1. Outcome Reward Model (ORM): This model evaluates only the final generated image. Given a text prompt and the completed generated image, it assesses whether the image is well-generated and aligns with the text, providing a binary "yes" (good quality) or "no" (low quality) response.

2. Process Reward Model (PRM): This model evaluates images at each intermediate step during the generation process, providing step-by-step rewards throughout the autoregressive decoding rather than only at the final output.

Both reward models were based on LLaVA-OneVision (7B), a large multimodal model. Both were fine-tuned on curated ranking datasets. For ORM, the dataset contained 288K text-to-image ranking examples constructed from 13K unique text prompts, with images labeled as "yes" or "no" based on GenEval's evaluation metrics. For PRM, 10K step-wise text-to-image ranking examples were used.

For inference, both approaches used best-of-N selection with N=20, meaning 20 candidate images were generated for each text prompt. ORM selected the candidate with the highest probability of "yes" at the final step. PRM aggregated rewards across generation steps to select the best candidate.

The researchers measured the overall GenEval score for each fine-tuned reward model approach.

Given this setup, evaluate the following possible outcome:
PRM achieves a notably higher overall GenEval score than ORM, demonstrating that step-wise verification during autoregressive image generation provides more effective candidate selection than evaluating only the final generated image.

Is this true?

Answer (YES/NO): NO